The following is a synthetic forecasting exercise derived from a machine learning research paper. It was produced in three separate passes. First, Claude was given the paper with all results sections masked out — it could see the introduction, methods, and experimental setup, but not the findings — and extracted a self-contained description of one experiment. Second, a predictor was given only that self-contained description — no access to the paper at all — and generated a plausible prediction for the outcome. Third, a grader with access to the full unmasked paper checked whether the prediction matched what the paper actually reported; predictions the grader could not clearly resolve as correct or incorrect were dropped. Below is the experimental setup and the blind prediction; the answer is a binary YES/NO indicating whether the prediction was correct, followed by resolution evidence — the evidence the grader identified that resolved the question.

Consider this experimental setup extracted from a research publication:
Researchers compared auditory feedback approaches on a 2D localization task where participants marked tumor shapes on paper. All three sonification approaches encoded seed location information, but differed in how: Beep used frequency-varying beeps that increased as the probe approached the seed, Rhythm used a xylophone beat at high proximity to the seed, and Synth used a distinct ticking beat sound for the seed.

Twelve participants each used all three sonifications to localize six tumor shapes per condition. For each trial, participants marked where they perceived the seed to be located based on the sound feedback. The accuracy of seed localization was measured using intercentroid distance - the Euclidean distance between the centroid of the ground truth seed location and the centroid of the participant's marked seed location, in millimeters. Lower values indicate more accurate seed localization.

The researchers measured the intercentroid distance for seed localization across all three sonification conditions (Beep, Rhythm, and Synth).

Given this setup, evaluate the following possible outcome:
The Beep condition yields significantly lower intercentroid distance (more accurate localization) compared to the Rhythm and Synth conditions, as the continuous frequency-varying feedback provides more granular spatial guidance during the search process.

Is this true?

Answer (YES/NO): NO